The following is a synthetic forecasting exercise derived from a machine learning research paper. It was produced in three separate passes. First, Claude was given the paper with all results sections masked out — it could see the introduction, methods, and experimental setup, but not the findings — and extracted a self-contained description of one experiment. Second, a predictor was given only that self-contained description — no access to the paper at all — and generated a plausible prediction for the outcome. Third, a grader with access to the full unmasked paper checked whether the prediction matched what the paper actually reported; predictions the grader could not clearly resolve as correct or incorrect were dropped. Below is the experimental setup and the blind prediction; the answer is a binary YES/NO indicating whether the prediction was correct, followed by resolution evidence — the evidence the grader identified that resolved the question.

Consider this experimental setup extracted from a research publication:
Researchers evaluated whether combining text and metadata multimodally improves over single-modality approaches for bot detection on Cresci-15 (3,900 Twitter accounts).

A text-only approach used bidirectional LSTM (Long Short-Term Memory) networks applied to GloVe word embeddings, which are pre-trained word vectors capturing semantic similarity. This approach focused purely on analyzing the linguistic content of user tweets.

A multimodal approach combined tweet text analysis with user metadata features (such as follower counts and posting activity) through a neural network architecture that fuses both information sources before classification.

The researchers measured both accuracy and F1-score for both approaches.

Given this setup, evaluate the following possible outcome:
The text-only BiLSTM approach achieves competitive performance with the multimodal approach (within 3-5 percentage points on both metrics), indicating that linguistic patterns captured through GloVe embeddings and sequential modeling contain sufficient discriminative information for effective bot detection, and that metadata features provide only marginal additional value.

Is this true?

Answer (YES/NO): NO